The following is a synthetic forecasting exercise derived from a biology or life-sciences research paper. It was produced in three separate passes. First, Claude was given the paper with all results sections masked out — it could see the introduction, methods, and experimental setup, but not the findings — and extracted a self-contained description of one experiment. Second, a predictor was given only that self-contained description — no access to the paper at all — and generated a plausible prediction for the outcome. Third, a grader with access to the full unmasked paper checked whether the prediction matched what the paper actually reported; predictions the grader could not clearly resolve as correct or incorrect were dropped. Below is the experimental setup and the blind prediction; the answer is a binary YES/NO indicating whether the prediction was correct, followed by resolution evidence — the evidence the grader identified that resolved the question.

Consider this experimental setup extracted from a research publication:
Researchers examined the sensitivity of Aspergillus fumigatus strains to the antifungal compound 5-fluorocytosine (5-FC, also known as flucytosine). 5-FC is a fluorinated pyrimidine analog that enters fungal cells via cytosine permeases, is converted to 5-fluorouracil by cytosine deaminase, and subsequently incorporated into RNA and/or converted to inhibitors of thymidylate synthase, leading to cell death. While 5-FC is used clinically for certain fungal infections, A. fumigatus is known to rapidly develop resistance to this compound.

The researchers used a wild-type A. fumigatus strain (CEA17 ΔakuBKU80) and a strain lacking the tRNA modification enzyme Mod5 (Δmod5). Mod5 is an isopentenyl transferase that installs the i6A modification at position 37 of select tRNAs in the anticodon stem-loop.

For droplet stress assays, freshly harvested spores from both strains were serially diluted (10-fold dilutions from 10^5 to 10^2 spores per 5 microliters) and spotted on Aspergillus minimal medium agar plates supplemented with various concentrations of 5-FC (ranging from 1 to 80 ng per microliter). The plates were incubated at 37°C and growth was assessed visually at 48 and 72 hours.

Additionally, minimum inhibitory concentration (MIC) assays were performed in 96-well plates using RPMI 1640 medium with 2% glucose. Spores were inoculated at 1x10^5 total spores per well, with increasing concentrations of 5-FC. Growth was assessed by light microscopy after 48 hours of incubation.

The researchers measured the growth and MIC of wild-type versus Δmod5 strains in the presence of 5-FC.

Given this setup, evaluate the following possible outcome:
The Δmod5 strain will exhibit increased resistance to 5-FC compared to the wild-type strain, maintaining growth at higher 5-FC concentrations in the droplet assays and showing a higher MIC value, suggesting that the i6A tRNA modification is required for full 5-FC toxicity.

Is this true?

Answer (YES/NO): YES